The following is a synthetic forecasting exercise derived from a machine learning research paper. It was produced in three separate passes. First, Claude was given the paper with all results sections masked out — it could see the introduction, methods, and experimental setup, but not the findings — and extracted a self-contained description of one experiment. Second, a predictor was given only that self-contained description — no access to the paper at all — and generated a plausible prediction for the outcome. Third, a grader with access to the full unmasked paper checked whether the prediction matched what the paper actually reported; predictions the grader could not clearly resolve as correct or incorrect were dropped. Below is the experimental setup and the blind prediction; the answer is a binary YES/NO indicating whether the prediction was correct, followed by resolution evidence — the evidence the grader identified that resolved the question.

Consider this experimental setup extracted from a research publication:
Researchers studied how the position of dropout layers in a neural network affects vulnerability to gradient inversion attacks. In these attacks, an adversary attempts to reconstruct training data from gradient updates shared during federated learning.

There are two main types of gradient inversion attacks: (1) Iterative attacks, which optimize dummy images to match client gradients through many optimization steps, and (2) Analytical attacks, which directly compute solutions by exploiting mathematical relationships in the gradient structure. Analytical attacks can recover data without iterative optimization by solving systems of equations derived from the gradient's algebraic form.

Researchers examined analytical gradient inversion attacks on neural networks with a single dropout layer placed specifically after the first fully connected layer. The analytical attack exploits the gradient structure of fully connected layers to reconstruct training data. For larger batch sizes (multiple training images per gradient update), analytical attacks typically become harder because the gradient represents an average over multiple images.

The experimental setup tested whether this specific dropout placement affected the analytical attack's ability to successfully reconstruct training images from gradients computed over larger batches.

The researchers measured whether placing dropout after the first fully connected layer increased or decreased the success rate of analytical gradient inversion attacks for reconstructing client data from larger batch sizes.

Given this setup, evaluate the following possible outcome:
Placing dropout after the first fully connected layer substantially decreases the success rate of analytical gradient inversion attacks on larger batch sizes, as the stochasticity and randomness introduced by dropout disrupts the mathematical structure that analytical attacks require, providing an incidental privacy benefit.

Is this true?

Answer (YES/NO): NO